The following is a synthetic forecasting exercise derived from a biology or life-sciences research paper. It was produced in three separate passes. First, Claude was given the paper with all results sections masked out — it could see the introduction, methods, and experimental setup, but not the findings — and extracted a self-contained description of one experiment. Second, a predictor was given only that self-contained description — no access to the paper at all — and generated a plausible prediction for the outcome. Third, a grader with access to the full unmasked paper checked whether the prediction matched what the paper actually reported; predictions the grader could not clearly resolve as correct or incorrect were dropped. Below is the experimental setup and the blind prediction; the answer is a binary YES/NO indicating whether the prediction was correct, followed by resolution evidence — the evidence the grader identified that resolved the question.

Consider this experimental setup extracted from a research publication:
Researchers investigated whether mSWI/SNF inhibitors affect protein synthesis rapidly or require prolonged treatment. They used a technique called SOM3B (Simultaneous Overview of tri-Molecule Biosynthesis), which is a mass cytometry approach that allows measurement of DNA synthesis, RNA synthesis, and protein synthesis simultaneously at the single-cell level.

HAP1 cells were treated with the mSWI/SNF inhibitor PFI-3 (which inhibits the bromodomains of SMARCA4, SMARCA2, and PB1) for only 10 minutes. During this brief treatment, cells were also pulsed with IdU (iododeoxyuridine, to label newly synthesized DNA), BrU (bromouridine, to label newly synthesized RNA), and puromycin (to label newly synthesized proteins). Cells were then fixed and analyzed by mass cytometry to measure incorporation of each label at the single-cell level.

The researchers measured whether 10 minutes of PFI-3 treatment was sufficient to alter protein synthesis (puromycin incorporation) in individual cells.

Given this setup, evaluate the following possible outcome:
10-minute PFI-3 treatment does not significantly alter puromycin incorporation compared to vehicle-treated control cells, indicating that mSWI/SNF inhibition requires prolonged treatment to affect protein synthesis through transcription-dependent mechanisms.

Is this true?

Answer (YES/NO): NO